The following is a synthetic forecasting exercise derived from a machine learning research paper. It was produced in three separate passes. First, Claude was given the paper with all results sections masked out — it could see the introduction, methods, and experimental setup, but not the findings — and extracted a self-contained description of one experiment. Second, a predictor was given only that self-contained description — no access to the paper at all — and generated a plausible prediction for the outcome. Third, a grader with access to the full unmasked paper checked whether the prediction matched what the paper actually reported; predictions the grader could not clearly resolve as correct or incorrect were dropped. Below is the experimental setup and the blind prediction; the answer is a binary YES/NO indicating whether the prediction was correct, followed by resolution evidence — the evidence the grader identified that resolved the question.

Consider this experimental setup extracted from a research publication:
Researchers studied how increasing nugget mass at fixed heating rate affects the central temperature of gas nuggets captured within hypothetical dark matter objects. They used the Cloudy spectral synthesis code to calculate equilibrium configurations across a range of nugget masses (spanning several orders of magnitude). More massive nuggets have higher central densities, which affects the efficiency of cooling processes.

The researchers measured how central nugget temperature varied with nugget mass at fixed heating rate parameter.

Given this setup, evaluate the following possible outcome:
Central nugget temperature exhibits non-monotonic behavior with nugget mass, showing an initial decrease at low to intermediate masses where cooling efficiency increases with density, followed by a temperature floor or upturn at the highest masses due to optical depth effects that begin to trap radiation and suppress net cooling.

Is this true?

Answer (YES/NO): NO